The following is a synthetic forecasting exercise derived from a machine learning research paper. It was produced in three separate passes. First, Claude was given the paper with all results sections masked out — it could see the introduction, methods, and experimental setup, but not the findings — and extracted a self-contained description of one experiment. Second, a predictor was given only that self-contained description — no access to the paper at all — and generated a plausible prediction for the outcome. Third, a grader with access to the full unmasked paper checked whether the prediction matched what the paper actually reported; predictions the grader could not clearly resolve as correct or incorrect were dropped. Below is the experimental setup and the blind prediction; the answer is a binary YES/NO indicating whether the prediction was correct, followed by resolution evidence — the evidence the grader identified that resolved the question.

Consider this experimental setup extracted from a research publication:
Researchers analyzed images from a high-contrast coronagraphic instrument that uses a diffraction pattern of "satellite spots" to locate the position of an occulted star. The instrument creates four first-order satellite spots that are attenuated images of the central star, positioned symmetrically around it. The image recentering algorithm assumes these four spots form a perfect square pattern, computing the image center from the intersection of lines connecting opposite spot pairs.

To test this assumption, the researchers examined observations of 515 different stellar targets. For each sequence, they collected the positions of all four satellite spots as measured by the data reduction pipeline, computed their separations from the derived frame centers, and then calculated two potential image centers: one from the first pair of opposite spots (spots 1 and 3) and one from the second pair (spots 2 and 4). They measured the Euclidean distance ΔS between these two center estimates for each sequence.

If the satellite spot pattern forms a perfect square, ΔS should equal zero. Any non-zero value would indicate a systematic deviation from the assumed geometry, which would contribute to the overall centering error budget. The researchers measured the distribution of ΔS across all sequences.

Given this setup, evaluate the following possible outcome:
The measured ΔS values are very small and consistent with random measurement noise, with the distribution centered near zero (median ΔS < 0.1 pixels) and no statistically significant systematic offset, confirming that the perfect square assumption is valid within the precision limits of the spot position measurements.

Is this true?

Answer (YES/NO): NO